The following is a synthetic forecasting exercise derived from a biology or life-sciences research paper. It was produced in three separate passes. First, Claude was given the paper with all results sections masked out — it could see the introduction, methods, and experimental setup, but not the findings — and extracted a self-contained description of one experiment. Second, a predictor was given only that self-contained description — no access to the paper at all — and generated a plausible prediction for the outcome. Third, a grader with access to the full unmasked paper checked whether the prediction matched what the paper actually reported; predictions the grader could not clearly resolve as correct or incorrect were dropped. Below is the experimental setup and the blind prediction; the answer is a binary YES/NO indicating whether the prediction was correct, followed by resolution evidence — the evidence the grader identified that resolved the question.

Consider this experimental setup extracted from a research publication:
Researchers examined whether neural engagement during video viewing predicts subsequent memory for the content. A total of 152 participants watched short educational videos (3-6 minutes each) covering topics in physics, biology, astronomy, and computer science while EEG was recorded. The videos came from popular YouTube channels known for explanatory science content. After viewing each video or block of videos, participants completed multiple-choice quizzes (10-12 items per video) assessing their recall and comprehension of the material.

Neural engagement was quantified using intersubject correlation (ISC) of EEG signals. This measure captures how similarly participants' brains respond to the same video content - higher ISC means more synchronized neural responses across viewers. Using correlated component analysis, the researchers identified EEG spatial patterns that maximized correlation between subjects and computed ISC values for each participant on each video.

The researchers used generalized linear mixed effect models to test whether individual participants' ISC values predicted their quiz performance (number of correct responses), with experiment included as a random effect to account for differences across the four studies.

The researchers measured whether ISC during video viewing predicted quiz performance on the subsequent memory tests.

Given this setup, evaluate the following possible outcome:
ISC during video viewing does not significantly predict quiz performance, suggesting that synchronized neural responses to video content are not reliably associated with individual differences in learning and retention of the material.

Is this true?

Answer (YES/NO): NO